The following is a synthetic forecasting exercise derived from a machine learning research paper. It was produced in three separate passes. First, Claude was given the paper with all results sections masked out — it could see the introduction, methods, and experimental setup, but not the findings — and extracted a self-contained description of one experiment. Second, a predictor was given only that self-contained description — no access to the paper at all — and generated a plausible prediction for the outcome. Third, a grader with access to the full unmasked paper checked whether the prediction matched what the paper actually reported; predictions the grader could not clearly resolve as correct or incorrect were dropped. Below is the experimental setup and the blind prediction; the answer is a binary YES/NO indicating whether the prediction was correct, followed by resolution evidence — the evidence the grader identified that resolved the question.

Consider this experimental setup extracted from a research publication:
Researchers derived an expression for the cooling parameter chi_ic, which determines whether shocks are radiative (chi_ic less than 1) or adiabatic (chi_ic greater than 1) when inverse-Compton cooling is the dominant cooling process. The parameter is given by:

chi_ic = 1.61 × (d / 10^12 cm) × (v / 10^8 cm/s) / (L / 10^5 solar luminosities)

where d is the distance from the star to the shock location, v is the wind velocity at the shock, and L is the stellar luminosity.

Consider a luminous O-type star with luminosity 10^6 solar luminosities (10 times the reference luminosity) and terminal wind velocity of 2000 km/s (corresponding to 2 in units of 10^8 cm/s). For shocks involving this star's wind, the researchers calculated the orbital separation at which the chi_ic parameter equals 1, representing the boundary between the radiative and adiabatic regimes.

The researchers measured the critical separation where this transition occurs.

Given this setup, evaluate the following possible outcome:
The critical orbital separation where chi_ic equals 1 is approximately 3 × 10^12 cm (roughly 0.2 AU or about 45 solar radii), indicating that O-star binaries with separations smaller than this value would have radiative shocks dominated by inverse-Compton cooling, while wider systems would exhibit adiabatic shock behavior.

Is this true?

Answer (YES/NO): YES